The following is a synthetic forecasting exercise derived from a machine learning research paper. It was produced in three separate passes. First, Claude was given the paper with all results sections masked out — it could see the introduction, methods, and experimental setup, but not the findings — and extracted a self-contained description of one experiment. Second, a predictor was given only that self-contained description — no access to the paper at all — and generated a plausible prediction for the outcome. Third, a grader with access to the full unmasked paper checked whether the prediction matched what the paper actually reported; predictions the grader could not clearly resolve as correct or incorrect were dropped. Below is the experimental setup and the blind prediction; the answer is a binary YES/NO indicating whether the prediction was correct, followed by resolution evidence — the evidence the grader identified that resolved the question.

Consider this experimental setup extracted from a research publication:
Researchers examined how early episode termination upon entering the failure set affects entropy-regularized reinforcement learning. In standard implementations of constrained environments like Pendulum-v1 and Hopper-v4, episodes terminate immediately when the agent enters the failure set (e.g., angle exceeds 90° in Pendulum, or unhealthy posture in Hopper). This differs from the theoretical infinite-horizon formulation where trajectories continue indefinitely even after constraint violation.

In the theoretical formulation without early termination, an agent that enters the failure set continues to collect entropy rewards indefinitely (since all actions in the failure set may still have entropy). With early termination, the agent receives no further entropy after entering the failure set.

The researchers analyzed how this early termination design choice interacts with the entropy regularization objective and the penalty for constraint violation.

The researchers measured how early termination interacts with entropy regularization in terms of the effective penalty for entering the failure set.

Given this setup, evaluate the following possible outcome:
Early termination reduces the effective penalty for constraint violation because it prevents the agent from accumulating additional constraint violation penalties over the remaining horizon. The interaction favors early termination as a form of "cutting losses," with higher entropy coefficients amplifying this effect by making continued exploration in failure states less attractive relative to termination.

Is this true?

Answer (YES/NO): NO